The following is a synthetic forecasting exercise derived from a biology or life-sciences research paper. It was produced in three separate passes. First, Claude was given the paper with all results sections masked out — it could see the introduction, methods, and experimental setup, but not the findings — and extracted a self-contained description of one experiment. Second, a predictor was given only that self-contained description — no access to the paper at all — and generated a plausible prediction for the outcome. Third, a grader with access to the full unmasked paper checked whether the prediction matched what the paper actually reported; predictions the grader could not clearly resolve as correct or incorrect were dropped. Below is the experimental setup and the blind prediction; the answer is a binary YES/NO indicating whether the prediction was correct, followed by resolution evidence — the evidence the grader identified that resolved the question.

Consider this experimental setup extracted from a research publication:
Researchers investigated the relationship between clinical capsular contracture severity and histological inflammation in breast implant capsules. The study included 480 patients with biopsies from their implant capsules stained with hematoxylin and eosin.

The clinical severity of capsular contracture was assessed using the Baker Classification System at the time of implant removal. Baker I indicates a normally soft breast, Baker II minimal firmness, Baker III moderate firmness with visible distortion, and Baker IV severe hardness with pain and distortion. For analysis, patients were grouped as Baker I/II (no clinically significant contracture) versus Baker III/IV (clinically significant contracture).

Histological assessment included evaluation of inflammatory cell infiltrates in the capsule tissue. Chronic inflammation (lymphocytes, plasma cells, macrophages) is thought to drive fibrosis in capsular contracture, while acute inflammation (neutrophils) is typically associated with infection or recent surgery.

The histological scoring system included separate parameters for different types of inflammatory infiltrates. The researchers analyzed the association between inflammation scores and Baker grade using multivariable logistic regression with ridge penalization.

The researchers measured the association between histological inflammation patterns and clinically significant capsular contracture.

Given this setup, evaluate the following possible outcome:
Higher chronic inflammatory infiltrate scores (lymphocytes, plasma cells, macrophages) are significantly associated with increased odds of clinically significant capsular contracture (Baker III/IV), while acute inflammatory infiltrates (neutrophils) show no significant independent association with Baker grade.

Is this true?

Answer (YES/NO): NO